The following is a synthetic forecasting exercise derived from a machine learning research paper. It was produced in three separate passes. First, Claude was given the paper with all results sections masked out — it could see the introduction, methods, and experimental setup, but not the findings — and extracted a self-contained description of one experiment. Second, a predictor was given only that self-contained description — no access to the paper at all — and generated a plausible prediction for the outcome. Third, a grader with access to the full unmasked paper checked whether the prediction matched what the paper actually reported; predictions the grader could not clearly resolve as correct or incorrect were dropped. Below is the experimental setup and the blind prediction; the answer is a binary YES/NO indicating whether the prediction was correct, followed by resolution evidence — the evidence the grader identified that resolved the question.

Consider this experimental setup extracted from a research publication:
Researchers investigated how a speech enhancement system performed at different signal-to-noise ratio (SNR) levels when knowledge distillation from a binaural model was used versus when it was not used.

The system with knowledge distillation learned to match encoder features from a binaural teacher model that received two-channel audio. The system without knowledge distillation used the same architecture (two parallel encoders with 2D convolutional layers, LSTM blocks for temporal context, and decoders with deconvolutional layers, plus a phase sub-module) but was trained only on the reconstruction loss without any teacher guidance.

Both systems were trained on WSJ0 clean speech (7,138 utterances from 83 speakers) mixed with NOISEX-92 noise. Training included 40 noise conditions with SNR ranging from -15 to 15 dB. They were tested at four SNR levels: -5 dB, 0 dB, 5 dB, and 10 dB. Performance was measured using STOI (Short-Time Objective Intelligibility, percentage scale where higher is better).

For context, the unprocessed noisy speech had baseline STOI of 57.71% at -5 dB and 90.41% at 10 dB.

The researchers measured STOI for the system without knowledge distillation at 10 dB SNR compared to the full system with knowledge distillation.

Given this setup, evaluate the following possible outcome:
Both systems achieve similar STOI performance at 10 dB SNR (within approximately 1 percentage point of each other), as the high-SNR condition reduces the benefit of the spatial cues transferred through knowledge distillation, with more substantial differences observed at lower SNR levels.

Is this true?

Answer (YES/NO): YES